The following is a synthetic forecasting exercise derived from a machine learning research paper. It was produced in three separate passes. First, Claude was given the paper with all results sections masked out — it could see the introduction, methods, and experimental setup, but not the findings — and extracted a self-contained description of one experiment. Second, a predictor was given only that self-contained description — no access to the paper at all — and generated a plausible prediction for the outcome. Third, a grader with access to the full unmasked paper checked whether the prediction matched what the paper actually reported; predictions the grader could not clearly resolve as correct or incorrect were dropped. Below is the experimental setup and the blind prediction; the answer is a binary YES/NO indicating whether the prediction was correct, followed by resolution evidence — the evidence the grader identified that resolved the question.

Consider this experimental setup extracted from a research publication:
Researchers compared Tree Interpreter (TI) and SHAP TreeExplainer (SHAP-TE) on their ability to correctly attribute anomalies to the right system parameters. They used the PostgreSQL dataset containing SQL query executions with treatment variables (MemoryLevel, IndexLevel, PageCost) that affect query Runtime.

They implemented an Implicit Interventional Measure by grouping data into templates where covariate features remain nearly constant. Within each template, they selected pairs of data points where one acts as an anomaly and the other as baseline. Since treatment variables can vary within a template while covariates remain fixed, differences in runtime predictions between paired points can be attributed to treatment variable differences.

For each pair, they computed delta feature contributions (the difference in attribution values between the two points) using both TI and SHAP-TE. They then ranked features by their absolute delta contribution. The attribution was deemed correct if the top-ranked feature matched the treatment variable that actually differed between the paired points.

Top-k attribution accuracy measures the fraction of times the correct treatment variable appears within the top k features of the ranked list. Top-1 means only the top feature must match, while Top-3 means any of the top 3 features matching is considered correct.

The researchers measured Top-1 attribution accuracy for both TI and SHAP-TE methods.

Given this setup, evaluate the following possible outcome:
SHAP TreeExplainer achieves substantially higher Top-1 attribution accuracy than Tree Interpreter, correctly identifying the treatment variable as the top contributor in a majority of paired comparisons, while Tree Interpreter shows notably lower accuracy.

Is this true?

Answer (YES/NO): NO